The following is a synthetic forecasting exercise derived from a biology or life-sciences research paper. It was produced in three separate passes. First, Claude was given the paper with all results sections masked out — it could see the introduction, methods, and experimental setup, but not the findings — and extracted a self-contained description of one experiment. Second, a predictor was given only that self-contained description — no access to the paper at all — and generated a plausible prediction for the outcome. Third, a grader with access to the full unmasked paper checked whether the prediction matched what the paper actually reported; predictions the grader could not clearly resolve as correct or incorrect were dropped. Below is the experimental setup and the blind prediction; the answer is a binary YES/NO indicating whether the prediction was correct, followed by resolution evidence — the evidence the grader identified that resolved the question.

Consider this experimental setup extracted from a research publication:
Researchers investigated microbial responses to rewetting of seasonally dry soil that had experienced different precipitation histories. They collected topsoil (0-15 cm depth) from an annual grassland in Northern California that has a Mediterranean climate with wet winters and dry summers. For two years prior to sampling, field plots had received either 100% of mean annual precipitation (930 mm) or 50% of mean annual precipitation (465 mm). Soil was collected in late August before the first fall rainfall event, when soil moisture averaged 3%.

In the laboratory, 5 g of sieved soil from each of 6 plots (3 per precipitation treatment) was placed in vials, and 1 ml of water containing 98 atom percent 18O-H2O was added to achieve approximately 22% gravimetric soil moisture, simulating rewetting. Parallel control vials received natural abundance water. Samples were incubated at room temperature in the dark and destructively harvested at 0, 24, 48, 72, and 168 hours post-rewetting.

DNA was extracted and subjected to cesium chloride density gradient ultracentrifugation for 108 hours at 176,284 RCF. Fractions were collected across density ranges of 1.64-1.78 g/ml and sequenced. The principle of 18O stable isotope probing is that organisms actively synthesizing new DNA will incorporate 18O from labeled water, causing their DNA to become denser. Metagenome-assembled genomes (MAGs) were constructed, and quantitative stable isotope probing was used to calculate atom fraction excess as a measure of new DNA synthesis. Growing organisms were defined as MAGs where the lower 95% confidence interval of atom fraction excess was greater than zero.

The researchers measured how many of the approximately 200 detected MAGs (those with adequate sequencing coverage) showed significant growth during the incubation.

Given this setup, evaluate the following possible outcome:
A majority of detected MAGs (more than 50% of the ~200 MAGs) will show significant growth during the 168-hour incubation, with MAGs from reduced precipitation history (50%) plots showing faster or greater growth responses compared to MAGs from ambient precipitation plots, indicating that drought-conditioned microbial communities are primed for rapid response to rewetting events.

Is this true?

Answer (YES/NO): NO